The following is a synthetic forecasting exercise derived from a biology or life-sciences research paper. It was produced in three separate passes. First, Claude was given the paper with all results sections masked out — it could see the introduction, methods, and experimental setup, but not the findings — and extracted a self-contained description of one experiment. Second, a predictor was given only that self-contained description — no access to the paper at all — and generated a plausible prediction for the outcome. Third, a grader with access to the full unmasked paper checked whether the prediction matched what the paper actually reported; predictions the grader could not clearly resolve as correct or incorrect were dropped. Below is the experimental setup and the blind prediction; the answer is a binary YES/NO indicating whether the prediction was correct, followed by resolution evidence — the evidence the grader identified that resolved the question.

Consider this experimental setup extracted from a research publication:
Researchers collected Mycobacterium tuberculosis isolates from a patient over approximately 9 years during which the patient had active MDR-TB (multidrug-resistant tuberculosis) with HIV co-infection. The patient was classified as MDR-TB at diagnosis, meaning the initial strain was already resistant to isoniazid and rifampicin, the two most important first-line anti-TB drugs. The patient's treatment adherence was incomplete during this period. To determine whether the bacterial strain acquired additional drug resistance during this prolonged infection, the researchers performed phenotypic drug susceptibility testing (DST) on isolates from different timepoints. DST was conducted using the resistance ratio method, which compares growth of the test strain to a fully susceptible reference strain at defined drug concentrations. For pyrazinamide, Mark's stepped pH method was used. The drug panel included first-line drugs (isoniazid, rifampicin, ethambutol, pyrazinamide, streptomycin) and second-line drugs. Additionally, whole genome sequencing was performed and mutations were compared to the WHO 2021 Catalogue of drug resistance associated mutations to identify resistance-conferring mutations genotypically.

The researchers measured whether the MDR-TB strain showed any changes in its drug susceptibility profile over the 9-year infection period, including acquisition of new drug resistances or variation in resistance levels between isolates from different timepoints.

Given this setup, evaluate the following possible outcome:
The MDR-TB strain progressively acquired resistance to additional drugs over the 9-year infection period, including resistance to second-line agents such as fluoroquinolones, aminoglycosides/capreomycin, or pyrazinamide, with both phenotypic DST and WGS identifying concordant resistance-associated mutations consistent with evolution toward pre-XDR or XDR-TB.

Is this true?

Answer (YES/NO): NO